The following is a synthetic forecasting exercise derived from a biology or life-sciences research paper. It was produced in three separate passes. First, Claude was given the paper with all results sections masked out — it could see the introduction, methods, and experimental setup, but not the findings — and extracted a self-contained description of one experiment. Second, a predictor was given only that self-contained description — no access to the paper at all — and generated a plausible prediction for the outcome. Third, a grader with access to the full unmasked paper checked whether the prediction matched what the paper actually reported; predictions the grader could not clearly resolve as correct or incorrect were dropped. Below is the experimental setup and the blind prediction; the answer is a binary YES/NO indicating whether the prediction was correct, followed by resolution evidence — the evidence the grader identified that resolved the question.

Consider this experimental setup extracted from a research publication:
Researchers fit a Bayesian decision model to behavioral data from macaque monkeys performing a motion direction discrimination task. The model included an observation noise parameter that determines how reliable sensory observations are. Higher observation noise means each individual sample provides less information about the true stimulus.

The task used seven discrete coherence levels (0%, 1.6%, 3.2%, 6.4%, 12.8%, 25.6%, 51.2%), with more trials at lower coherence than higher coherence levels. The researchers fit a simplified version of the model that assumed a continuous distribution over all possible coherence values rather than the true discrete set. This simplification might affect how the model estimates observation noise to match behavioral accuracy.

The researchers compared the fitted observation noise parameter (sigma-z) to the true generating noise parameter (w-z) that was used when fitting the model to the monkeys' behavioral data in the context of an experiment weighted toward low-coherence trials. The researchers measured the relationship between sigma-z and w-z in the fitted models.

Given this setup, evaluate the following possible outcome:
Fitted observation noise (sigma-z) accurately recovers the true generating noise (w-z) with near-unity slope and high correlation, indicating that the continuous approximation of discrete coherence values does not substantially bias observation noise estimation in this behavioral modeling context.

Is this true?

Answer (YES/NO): NO